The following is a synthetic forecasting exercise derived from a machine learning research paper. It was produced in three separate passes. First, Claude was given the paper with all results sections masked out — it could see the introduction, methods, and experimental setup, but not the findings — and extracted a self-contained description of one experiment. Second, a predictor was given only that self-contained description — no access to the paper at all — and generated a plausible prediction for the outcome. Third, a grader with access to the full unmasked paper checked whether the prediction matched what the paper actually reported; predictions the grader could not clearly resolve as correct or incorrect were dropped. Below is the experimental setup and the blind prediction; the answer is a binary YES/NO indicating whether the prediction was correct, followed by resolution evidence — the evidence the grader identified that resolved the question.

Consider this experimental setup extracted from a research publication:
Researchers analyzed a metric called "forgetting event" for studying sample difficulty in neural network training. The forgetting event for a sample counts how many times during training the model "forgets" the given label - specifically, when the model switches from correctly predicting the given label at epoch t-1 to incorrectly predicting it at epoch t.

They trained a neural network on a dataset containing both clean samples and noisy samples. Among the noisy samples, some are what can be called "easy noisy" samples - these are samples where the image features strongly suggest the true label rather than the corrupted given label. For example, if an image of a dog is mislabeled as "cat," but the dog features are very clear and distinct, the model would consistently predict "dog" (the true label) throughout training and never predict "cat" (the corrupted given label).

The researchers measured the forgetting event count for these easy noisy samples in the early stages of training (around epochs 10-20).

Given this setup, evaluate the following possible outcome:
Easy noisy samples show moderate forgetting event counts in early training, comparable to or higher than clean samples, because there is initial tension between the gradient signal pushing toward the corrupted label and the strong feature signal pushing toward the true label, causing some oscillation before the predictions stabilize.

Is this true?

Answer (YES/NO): NO